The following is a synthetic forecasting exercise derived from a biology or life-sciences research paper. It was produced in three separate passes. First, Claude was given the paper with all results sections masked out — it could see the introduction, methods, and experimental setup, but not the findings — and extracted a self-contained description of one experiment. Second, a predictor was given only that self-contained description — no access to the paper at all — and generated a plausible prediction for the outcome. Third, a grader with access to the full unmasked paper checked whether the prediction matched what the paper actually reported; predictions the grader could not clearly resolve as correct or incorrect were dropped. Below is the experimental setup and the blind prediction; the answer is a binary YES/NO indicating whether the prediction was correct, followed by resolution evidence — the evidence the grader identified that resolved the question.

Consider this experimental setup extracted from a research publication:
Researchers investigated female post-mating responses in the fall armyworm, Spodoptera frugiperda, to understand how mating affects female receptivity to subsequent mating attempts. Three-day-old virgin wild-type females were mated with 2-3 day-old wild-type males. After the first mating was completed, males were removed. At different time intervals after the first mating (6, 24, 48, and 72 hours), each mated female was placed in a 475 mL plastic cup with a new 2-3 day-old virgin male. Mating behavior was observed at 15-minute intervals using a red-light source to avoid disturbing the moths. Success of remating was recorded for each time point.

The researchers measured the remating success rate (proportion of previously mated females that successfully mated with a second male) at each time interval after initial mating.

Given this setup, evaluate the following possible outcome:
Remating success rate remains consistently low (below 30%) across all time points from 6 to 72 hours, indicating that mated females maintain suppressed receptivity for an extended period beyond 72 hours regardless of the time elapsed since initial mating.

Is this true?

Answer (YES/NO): NO